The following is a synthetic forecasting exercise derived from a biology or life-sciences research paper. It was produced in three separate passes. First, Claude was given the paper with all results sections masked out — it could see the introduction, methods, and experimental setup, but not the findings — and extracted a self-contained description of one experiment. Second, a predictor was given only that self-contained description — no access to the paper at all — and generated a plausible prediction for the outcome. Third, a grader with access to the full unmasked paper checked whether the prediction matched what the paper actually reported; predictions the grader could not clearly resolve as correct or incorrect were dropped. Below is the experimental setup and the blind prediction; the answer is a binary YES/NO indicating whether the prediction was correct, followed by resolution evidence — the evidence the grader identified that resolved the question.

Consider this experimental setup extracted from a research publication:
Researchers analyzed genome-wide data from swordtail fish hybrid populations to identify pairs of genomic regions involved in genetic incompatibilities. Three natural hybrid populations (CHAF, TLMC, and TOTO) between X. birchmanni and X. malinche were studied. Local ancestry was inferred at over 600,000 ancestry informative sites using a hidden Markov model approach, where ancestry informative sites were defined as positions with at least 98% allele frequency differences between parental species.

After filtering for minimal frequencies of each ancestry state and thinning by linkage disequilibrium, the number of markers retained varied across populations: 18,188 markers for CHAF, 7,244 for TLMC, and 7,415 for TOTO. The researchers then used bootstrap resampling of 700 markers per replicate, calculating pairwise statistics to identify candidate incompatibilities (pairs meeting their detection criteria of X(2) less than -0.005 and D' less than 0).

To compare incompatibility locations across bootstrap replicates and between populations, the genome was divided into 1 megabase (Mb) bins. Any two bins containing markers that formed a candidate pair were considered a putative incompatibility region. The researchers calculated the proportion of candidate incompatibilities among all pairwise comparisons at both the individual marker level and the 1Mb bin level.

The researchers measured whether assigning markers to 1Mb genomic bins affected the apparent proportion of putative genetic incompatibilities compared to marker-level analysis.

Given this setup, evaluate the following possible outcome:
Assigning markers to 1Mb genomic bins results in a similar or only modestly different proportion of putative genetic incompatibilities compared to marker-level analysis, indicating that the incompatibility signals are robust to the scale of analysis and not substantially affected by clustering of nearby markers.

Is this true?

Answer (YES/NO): NO